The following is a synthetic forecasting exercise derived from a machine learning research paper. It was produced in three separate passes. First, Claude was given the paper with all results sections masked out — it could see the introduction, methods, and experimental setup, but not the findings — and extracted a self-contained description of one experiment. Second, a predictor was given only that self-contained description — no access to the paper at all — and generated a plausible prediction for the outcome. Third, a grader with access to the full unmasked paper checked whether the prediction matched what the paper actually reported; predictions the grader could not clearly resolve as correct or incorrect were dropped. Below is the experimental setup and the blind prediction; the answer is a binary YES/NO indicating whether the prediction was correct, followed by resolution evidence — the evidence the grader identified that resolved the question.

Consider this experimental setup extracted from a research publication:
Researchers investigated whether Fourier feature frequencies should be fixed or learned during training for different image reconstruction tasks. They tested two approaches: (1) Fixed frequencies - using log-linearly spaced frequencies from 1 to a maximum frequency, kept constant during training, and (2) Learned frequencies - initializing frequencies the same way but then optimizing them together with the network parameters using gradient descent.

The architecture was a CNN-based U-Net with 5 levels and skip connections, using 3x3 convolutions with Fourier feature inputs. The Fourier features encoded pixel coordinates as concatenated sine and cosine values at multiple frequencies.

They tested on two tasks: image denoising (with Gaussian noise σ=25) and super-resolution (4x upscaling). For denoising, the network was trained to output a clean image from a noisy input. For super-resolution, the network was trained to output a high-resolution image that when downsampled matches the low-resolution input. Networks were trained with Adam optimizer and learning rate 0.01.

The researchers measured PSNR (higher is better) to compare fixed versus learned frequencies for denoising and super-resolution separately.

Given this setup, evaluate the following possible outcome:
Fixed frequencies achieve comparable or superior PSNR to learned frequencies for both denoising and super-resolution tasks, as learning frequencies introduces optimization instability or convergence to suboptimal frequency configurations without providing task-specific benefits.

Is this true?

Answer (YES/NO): NO